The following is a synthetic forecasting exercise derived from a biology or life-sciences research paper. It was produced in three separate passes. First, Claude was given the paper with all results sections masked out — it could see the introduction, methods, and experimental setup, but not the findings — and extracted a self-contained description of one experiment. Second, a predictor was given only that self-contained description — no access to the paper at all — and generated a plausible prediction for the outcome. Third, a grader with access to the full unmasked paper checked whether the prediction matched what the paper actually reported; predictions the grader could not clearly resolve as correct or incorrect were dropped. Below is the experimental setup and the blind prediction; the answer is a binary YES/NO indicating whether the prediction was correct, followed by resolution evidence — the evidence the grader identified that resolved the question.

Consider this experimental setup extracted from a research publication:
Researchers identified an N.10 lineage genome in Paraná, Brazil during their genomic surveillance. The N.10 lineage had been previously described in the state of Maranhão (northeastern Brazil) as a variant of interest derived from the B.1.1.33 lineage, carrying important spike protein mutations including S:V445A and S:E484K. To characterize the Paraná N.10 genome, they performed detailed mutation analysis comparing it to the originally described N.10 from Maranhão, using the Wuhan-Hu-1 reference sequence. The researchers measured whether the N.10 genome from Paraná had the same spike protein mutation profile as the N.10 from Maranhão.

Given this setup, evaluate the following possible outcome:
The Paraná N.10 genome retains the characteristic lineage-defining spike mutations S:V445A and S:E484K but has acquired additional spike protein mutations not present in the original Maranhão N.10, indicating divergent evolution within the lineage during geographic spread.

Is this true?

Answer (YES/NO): YES